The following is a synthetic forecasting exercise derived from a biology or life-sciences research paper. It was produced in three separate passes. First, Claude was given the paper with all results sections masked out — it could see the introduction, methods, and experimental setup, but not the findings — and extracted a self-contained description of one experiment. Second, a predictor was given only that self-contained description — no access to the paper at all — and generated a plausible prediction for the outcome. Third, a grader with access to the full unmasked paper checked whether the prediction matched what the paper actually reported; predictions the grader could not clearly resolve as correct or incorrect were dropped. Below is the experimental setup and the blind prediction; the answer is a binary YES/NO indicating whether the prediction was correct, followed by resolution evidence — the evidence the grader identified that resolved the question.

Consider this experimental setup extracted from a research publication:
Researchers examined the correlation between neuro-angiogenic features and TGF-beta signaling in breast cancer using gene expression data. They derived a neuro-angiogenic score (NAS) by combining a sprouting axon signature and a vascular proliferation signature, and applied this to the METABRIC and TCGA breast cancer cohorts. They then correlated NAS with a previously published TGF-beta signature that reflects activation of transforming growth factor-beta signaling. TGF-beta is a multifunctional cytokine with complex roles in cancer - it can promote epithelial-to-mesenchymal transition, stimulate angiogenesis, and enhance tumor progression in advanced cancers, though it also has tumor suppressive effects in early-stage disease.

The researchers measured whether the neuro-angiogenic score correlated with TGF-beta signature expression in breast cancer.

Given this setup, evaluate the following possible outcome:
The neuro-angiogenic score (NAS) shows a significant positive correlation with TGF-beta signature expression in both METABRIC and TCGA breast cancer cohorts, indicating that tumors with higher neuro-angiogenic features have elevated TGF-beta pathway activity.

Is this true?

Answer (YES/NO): YES